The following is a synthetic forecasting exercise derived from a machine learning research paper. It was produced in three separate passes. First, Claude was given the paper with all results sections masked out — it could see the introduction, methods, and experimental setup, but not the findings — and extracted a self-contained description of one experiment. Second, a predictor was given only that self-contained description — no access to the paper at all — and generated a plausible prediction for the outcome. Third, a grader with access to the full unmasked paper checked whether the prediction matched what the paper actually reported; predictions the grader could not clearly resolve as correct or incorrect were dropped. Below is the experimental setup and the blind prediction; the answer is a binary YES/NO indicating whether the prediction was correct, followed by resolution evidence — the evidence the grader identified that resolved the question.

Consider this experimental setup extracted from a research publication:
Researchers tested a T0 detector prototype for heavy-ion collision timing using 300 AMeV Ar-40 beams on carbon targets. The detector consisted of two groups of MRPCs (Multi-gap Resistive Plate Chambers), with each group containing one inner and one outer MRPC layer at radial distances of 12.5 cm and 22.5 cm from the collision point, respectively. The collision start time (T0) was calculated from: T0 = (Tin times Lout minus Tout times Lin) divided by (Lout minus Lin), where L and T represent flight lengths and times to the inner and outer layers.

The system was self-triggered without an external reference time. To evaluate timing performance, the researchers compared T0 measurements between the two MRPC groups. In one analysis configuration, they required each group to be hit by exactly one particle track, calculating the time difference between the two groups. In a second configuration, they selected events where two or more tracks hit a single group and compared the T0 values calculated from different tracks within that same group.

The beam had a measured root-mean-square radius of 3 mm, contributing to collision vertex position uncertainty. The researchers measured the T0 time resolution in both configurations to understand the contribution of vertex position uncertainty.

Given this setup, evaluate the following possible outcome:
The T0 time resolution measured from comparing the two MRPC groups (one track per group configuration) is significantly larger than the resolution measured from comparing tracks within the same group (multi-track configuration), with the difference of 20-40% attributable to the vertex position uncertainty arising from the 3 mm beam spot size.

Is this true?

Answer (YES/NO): YES